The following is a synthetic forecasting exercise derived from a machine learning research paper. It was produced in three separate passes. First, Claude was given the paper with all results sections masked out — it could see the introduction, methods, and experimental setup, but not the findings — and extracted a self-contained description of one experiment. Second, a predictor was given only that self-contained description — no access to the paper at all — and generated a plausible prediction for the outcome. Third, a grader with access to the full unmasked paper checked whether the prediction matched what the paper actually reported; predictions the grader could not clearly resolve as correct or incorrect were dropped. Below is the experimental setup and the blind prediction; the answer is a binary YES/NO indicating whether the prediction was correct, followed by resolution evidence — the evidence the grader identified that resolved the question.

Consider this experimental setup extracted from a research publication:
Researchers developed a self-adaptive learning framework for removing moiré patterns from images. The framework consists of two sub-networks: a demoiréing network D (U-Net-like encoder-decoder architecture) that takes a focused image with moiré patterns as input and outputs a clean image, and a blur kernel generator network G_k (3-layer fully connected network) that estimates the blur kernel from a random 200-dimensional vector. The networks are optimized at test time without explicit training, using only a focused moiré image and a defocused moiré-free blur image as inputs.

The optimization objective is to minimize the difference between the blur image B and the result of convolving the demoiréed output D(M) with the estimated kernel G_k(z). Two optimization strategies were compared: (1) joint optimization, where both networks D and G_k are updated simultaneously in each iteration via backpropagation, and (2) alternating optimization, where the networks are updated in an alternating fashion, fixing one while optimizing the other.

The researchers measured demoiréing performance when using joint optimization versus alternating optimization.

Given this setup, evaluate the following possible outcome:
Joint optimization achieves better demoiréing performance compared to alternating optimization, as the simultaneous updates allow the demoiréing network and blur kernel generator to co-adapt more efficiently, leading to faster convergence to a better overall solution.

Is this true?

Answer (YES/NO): YES